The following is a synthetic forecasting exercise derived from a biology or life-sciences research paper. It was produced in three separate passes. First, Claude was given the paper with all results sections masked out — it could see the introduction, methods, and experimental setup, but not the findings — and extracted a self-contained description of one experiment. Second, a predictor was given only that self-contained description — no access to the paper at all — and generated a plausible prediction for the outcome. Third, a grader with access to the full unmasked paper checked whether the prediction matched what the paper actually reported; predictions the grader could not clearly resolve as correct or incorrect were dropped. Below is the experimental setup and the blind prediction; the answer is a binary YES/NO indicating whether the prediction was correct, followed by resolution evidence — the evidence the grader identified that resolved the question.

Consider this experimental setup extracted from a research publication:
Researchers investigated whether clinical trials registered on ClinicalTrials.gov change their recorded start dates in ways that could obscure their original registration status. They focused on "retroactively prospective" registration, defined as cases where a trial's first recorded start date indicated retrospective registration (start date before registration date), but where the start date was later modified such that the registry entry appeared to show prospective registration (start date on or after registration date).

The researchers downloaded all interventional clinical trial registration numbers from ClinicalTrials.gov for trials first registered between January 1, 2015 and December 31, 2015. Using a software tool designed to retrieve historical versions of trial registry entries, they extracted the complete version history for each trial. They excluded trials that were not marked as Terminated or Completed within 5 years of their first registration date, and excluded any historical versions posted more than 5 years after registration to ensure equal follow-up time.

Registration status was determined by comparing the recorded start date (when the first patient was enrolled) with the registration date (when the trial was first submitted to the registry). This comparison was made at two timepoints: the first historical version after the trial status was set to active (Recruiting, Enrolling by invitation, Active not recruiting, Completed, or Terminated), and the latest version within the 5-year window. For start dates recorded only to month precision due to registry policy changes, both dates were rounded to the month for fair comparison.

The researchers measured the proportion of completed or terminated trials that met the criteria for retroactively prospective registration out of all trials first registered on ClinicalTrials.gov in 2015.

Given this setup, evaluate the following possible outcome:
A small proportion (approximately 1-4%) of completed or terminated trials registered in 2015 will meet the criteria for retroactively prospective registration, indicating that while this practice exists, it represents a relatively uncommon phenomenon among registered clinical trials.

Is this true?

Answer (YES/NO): YES